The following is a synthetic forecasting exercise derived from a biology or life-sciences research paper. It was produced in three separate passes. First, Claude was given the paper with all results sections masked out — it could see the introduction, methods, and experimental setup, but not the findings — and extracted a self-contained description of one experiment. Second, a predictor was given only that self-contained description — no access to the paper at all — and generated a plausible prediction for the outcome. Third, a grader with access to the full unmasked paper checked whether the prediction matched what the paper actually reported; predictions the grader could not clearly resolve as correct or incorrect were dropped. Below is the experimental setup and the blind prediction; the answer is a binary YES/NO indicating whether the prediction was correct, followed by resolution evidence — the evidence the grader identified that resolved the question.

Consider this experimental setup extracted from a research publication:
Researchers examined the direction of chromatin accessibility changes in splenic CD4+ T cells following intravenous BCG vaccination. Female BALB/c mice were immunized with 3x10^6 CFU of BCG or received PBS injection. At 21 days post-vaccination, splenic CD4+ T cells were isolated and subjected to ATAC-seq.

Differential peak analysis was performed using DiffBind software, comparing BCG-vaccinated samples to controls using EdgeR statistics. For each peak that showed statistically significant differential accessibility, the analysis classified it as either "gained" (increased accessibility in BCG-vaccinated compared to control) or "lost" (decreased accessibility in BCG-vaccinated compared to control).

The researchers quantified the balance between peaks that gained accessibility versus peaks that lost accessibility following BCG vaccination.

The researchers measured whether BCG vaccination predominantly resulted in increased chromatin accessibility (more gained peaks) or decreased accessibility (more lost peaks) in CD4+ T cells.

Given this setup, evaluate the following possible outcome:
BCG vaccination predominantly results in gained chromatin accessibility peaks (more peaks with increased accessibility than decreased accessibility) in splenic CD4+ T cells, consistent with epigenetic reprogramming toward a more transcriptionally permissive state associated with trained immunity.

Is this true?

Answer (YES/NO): YES